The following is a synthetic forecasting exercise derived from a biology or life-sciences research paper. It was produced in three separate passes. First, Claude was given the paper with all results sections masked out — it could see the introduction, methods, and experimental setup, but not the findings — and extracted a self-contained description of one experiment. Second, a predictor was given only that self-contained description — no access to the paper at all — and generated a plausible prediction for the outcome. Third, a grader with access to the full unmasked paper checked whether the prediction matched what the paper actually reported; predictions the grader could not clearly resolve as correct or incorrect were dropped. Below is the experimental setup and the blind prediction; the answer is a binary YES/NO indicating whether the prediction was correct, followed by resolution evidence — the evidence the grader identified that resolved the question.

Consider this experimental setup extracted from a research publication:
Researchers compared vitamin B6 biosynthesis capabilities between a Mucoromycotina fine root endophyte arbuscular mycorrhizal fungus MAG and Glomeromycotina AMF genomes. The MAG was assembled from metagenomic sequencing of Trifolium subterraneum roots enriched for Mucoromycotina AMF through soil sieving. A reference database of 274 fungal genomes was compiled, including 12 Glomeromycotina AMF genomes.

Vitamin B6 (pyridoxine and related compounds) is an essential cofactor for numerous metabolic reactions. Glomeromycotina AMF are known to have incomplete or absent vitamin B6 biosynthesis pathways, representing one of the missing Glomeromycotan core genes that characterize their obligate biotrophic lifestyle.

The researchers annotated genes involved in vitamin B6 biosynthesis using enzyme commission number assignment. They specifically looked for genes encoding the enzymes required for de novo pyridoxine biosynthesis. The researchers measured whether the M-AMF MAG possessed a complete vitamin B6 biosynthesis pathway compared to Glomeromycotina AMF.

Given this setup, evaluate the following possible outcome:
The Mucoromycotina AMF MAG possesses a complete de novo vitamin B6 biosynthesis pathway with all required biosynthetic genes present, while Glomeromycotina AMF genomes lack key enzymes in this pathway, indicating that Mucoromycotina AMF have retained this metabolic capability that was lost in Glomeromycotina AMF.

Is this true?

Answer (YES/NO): NO